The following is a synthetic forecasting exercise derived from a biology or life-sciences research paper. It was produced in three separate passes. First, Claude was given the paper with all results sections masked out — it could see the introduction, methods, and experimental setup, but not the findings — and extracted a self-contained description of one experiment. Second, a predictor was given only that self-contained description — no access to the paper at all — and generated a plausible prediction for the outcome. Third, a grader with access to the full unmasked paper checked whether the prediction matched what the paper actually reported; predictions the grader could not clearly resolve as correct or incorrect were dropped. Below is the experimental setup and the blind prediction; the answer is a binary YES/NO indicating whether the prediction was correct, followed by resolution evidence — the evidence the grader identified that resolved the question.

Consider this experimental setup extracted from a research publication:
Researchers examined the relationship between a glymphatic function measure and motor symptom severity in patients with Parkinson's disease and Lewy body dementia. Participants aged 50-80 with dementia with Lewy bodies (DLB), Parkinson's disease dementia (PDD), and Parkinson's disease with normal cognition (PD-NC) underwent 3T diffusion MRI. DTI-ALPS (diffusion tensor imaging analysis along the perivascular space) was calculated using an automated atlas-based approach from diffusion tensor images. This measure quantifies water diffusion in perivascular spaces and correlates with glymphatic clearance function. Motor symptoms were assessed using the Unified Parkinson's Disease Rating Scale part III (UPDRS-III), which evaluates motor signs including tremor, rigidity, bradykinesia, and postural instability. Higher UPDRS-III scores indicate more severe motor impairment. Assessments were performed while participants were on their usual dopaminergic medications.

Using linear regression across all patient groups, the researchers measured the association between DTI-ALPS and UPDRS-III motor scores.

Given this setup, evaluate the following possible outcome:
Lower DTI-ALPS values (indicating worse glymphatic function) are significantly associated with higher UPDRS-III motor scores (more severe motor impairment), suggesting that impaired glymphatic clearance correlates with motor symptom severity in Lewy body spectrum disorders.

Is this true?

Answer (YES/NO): YES